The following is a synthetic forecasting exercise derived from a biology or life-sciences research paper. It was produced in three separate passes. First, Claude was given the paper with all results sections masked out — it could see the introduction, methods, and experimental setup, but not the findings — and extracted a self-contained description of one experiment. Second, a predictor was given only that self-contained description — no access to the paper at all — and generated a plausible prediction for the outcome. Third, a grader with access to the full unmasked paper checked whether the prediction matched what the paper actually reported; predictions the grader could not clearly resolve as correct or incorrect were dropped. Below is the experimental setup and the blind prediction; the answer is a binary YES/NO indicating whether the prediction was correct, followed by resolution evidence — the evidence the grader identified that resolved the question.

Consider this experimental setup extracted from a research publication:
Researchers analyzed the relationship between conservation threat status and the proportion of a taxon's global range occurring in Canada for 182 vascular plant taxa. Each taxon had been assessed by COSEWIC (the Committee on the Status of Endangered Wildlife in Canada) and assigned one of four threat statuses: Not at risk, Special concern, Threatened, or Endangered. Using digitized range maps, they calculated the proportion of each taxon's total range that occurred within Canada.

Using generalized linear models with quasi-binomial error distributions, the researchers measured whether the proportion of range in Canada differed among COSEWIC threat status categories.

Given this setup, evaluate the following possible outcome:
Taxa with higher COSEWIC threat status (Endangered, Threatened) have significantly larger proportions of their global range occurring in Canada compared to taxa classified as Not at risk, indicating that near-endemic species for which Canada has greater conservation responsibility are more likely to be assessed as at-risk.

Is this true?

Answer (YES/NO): NO